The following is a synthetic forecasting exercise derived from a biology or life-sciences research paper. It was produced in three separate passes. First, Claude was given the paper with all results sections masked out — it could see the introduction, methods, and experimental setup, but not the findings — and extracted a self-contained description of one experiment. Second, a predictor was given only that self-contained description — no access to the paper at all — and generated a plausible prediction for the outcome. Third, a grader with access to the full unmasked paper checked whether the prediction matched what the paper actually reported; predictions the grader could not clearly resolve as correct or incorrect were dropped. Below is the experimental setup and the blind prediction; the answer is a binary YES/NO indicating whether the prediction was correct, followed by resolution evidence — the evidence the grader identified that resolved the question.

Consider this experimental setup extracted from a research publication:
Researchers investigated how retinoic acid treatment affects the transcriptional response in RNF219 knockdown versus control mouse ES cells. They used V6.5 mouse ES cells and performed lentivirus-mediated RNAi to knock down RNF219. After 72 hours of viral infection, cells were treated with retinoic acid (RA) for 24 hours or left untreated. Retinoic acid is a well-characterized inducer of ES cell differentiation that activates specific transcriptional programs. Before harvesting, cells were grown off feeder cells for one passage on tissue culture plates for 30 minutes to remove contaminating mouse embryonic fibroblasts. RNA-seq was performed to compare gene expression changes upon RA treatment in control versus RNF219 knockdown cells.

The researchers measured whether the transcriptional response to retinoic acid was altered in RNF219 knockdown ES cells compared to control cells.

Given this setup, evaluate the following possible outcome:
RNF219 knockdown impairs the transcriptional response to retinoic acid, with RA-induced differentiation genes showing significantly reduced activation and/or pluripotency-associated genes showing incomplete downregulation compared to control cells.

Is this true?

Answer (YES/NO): YES